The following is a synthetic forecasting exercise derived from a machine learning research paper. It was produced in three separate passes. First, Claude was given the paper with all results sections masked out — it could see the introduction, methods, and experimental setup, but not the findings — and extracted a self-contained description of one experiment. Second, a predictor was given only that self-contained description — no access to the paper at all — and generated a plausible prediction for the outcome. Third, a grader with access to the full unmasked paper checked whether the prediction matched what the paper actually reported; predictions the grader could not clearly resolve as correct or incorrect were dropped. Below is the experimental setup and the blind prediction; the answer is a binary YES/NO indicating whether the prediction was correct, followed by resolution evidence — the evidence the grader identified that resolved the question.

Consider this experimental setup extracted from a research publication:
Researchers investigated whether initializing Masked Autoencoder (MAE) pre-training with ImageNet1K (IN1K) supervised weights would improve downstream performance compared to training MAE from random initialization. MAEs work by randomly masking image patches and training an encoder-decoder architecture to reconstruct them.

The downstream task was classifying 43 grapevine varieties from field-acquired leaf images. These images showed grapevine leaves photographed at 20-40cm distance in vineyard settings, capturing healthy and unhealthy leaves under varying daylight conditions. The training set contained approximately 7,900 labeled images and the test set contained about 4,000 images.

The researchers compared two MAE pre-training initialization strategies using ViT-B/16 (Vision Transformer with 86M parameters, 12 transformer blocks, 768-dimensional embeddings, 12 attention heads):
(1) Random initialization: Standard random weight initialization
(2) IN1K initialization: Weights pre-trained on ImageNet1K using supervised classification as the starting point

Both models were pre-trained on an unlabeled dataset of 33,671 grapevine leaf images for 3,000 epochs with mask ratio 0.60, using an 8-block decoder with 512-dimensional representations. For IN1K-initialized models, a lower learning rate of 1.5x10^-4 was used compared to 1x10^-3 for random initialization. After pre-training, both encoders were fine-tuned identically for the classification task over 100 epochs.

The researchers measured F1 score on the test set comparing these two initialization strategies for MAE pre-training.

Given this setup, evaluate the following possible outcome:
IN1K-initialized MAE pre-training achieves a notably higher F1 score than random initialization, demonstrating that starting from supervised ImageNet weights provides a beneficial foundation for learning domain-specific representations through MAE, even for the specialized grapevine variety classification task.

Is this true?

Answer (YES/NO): NO